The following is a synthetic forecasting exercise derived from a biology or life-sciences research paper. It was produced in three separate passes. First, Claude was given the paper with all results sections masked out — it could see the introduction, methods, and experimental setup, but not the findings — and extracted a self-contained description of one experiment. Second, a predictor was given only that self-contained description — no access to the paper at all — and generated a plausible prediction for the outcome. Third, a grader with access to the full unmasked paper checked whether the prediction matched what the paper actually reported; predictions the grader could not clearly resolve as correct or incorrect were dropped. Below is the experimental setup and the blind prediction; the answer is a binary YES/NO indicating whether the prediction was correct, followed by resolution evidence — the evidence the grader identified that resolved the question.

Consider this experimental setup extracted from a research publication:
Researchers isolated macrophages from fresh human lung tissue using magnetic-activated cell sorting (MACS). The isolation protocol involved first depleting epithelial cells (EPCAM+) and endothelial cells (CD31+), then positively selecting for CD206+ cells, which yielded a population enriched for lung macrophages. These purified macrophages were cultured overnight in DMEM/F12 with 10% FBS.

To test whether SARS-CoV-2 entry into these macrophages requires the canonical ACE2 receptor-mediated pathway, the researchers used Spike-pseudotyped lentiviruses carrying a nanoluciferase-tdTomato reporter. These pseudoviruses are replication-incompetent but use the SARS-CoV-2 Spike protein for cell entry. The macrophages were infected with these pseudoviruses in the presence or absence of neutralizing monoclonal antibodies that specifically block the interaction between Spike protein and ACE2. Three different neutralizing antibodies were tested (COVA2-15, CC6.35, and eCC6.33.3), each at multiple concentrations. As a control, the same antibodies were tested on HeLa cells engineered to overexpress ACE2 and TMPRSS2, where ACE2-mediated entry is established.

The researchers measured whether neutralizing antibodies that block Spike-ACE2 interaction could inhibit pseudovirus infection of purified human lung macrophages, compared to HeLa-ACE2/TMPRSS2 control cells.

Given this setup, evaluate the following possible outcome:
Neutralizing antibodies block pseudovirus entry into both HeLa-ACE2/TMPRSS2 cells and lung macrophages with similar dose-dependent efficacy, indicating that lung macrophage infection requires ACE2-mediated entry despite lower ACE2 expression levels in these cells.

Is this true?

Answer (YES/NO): NO